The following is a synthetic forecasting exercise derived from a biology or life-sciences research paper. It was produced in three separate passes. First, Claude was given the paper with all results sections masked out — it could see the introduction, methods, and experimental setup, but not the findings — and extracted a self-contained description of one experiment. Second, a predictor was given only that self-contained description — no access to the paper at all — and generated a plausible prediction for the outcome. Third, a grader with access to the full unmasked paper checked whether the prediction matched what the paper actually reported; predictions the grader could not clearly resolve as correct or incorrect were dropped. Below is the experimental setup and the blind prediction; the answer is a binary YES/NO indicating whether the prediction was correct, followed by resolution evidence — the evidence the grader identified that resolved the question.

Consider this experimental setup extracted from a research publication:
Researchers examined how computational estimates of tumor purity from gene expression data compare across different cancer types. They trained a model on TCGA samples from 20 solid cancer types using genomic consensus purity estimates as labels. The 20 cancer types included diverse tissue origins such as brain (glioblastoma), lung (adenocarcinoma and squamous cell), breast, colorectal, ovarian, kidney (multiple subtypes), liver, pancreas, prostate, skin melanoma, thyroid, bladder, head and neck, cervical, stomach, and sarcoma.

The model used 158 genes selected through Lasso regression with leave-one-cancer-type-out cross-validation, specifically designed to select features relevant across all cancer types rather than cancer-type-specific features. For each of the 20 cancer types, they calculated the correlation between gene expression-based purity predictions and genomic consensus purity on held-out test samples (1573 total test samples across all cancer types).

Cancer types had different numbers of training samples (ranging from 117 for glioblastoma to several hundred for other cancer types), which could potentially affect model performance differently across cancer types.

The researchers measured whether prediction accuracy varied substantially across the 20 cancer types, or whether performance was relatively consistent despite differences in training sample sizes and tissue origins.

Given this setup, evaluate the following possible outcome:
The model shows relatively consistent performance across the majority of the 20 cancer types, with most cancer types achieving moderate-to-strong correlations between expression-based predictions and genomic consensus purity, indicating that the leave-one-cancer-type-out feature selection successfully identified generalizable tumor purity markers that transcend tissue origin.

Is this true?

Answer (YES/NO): YES